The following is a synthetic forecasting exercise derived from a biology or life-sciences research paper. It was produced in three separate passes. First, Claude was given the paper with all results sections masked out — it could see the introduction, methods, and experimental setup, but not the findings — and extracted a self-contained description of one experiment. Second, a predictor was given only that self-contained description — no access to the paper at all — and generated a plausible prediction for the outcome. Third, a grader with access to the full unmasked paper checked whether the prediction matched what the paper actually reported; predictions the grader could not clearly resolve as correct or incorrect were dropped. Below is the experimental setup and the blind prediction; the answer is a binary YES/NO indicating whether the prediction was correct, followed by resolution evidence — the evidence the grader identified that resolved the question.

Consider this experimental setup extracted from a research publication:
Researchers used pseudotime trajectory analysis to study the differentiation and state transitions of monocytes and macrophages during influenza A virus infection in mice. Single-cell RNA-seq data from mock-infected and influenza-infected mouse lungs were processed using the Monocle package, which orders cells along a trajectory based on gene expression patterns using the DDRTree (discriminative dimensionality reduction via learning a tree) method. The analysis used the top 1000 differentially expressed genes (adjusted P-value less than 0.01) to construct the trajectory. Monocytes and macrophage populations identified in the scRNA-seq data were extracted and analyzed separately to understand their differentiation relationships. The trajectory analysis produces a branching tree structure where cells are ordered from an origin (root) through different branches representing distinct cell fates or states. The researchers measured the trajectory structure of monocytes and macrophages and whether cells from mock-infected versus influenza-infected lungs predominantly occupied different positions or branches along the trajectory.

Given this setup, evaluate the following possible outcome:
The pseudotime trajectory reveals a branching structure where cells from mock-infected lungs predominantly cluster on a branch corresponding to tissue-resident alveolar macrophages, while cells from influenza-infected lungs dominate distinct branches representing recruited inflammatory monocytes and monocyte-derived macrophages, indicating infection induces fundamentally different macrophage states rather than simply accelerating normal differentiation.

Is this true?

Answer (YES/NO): NO